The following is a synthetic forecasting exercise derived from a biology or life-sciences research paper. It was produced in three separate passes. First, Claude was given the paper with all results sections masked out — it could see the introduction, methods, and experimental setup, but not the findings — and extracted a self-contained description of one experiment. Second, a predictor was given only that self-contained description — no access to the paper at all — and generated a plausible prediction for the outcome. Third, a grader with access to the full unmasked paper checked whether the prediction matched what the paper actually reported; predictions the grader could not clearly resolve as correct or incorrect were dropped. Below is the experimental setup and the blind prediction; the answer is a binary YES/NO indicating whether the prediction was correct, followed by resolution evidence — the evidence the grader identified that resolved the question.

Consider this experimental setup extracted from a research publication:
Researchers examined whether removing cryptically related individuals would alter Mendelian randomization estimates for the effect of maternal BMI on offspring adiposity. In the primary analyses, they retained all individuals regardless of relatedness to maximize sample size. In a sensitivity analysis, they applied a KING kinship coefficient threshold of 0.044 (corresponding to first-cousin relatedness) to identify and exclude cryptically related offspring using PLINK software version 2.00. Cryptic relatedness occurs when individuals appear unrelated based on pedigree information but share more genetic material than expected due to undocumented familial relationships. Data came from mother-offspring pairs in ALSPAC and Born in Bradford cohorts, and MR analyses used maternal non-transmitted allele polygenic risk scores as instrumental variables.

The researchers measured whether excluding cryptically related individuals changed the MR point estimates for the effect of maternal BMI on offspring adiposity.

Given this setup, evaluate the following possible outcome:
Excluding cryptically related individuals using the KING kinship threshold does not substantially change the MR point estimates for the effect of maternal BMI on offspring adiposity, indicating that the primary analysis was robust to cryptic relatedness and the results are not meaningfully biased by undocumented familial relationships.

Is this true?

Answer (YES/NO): YES